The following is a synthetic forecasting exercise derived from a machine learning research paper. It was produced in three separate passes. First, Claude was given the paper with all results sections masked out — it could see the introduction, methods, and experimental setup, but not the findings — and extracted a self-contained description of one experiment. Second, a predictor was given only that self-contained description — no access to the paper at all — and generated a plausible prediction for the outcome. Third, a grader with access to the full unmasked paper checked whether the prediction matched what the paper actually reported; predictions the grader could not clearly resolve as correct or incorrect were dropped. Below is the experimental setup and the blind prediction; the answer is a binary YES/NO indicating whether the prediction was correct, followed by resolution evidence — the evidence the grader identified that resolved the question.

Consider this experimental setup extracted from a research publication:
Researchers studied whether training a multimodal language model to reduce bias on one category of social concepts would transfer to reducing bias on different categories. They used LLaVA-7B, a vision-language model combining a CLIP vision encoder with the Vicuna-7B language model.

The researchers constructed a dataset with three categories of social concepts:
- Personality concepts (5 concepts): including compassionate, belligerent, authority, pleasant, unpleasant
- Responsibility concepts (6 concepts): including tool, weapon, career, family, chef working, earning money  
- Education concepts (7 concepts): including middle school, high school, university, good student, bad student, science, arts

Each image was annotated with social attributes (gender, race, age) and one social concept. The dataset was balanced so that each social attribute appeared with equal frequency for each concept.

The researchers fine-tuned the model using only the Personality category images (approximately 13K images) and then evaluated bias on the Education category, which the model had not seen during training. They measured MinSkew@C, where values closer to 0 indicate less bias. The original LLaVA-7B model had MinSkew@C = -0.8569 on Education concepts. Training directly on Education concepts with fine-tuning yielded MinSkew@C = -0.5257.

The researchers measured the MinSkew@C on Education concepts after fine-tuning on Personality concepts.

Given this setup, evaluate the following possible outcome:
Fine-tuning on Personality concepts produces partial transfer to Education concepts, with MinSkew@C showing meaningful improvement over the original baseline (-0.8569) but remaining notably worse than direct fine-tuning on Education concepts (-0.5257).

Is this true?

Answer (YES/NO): YES